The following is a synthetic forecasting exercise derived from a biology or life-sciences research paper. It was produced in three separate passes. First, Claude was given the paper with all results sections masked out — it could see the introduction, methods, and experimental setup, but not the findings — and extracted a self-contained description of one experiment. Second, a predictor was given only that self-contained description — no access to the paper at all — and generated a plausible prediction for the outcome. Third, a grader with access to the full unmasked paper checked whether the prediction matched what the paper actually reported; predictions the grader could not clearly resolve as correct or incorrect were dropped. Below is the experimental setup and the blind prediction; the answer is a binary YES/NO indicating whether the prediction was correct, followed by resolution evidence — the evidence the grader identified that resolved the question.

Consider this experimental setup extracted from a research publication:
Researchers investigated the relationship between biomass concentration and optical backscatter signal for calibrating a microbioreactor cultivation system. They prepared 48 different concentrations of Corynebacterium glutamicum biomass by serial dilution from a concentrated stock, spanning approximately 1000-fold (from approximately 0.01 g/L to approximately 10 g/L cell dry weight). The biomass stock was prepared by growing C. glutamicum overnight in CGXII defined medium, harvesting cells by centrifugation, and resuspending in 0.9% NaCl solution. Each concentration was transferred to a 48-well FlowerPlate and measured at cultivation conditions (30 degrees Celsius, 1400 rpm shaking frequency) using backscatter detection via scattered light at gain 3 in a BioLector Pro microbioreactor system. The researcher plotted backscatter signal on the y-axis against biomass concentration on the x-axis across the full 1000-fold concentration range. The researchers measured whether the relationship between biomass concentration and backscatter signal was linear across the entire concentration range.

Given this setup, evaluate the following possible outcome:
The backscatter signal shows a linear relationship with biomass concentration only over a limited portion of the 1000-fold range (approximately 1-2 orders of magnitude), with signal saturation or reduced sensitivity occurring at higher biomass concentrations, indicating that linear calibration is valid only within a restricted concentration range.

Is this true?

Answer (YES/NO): NO